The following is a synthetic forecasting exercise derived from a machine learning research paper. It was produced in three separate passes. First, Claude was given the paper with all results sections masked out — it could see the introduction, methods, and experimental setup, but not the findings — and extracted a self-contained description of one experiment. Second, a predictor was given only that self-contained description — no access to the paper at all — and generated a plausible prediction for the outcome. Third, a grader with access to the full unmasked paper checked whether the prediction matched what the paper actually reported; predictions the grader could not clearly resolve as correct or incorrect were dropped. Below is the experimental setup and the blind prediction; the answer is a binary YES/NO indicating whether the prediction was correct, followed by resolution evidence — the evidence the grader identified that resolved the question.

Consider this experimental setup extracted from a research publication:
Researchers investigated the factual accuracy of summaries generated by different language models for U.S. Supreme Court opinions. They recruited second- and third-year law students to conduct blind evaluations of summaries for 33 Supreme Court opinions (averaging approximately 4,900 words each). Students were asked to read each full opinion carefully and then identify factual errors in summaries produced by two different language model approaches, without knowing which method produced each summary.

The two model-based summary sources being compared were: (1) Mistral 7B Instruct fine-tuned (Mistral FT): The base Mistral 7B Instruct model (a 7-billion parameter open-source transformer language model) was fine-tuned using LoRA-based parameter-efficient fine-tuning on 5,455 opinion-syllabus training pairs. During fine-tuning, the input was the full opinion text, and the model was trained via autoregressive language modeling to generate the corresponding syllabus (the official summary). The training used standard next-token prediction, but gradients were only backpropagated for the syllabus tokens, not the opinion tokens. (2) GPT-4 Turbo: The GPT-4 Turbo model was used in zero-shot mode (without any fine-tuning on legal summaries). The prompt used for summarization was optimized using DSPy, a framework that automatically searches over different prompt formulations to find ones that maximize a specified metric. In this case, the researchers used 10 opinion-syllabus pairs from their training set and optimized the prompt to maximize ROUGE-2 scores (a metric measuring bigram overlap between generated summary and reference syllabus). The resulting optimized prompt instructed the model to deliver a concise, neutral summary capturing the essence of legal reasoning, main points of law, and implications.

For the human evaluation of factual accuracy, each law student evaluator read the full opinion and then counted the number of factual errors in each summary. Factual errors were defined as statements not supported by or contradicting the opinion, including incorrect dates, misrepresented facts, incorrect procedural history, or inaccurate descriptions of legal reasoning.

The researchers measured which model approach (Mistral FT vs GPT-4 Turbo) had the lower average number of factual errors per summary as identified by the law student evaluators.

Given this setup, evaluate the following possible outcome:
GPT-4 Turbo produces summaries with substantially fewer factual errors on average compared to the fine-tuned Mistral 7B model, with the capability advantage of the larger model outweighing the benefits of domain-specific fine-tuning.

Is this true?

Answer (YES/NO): YES